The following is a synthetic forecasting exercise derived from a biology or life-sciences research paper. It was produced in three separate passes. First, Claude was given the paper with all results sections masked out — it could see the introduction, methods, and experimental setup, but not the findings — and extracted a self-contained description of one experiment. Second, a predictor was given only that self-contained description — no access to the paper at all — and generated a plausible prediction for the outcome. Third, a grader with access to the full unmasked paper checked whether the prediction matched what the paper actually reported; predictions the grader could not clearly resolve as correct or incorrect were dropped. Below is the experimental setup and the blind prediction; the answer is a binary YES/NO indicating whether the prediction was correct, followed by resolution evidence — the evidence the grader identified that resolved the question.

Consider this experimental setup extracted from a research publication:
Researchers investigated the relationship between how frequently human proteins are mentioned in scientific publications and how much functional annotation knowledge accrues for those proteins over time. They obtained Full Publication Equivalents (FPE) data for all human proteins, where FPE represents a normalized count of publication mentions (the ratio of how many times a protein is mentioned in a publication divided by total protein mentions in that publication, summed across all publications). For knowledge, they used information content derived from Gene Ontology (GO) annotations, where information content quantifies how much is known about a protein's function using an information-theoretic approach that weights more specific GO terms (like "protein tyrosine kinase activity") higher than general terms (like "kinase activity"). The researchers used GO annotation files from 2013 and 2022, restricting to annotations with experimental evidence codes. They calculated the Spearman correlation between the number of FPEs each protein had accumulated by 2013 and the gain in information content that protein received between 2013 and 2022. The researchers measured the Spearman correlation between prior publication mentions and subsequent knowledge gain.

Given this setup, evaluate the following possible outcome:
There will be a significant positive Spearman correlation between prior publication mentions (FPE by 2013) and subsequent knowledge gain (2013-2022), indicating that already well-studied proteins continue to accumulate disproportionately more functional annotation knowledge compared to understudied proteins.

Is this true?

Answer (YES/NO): NO